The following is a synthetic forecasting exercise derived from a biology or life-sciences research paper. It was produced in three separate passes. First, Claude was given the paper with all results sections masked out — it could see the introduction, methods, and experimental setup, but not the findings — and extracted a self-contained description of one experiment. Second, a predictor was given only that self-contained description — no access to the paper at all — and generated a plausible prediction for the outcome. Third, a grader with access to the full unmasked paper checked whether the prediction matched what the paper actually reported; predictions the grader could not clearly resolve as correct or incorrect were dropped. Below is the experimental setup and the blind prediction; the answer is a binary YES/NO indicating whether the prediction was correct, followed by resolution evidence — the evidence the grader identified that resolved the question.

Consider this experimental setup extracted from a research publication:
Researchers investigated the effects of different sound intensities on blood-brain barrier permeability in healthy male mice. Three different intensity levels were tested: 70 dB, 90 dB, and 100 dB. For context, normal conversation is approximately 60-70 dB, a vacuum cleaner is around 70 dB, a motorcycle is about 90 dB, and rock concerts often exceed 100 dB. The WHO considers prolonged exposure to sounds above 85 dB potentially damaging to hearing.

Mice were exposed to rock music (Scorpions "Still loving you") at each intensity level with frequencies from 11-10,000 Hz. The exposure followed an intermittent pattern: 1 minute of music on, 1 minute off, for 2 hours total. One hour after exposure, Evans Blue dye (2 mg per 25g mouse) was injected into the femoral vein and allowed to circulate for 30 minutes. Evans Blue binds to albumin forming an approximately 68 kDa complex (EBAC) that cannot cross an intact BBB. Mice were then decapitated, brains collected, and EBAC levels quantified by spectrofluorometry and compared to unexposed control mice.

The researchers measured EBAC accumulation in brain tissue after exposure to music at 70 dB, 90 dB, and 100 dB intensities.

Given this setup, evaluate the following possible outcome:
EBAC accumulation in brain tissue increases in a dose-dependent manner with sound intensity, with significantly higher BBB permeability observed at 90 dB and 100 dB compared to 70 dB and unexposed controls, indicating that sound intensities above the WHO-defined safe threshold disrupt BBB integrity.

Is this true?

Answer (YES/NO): YES